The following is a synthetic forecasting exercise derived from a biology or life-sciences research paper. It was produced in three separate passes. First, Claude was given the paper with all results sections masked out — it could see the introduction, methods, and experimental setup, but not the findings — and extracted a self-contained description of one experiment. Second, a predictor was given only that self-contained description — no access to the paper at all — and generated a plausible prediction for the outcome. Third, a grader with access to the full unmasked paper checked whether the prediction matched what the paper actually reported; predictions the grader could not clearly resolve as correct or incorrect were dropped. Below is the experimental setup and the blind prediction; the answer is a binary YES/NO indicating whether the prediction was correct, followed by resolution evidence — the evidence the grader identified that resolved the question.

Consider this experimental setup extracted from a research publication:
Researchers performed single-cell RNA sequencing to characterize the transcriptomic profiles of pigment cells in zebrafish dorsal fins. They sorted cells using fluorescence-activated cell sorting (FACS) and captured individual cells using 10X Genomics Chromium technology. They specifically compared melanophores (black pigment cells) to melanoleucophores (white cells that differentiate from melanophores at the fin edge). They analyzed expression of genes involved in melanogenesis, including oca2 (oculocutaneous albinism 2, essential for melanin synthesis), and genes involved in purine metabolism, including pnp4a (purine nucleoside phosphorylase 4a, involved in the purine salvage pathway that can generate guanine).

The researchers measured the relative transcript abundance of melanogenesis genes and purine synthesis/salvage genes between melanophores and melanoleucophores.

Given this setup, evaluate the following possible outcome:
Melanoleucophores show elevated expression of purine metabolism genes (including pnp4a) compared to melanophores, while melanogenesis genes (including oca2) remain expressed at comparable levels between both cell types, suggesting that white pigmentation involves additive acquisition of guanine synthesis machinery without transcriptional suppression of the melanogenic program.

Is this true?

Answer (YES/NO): NO